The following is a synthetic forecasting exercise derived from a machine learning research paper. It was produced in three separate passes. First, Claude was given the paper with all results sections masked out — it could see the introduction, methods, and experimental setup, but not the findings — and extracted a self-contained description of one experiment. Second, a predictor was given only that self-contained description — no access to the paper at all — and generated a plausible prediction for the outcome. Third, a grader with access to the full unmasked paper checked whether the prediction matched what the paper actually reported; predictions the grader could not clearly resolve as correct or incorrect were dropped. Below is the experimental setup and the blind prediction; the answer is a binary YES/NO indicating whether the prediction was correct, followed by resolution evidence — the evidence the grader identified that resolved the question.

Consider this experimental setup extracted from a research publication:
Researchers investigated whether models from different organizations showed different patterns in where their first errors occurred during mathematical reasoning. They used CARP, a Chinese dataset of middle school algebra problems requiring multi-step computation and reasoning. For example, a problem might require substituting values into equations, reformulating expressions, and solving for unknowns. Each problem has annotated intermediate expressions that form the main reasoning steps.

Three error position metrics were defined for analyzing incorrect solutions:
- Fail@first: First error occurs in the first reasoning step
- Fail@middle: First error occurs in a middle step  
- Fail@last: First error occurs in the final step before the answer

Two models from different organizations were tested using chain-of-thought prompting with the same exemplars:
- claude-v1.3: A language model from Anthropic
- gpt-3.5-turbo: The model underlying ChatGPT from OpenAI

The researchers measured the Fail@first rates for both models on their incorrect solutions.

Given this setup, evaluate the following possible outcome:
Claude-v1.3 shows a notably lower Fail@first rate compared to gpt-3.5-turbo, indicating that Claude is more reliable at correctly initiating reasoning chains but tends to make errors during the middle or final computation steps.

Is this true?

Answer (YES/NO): NO